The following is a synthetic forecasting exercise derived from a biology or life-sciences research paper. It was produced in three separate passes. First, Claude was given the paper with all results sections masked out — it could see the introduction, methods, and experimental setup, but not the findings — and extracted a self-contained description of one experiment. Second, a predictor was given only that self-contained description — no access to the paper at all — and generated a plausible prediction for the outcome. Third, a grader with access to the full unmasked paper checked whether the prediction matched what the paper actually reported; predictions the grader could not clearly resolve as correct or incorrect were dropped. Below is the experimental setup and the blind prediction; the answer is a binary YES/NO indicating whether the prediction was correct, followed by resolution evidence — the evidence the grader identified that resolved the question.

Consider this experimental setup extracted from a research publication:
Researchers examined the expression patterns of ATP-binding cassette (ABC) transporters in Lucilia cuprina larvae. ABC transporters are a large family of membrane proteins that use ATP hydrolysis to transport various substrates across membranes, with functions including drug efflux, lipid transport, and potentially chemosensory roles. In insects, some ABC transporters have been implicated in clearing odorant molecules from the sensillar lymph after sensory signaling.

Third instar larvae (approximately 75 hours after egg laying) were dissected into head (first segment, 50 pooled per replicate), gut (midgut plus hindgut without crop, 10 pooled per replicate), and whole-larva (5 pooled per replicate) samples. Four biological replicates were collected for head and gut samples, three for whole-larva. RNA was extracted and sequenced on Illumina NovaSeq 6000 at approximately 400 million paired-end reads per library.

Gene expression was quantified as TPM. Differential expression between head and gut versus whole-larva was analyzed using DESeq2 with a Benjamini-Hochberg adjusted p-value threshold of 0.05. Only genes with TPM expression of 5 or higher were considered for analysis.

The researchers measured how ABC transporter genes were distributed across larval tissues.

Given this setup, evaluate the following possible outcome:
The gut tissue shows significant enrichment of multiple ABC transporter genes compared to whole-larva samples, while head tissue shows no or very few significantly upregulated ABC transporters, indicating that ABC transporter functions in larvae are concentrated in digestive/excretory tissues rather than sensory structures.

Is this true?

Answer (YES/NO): NO